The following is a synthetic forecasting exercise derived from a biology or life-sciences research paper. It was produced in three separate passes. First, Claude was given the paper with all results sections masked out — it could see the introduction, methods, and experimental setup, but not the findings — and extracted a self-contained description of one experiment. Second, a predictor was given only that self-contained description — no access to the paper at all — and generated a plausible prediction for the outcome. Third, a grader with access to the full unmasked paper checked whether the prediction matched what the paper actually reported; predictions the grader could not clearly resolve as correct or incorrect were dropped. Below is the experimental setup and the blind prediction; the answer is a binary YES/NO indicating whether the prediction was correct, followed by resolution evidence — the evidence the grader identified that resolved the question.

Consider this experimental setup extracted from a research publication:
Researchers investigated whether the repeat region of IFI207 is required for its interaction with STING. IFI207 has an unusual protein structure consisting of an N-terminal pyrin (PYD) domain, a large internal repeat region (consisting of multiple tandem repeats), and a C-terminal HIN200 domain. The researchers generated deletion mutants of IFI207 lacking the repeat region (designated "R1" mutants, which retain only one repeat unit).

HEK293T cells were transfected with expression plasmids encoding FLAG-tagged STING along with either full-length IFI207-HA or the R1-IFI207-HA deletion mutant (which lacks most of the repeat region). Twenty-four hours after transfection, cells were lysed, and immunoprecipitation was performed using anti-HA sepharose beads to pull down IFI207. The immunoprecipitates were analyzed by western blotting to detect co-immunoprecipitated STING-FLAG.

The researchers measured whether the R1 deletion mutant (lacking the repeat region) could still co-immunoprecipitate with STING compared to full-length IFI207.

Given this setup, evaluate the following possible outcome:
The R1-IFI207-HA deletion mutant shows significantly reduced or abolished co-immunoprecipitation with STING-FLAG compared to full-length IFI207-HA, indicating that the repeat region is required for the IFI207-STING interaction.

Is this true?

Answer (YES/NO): YES